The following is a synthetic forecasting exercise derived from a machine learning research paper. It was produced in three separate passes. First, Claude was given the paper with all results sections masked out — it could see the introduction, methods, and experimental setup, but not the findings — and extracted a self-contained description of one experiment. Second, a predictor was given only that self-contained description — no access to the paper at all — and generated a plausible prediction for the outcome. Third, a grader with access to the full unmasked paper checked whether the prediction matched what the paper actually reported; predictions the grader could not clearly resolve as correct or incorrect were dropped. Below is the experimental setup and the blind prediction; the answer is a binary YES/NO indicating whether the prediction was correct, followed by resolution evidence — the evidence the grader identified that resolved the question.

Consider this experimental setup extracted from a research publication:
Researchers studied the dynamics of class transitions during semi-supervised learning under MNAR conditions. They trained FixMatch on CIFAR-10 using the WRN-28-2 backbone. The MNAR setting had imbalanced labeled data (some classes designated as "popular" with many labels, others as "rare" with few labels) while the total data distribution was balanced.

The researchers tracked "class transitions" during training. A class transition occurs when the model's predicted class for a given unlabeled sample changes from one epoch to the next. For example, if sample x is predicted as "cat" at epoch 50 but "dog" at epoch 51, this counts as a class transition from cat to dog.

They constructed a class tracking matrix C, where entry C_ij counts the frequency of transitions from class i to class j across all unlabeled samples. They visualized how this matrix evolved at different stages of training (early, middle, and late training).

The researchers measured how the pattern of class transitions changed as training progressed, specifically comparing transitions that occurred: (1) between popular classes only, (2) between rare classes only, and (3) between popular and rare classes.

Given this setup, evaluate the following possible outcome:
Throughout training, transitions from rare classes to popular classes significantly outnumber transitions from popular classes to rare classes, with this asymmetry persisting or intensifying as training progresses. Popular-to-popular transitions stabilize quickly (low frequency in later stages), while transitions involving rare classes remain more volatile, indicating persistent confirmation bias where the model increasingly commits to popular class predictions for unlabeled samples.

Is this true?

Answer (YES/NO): NO